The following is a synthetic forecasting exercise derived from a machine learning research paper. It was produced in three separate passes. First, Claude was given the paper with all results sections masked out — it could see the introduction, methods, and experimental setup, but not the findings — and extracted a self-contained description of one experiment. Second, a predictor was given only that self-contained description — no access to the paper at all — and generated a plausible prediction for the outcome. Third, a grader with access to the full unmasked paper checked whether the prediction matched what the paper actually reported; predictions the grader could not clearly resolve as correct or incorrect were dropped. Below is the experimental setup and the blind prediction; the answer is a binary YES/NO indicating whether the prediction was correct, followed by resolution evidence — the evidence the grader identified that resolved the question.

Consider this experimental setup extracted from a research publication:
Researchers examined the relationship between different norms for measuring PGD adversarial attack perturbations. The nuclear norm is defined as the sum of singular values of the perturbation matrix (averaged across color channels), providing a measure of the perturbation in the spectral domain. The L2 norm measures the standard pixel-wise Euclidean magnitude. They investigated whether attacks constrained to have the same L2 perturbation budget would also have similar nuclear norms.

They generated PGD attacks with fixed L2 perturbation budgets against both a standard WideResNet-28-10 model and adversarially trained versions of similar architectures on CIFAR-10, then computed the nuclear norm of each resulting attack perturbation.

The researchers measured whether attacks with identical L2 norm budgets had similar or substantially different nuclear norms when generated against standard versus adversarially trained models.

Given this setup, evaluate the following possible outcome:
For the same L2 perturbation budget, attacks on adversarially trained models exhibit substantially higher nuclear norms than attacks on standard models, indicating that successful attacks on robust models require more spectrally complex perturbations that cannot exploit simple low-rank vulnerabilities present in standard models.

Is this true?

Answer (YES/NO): NO